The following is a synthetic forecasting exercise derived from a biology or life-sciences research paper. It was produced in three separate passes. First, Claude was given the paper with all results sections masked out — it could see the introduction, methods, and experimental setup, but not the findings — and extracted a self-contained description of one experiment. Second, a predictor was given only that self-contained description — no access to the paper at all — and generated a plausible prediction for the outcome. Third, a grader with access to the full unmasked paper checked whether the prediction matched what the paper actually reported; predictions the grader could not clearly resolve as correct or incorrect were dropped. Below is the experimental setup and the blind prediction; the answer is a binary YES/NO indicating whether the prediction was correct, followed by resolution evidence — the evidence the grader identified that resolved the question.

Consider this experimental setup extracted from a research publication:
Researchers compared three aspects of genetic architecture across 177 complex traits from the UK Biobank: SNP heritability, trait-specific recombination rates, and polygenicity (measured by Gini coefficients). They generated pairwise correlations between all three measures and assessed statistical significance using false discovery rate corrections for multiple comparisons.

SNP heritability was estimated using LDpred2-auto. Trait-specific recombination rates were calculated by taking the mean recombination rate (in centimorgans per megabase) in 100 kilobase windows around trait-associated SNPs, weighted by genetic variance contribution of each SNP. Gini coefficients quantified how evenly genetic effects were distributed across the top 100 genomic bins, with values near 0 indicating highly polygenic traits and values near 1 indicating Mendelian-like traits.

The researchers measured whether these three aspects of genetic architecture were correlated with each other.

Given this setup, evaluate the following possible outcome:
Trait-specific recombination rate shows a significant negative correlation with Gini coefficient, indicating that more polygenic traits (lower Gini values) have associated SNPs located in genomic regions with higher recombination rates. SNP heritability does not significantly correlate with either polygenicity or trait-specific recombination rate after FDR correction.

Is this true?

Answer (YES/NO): NO